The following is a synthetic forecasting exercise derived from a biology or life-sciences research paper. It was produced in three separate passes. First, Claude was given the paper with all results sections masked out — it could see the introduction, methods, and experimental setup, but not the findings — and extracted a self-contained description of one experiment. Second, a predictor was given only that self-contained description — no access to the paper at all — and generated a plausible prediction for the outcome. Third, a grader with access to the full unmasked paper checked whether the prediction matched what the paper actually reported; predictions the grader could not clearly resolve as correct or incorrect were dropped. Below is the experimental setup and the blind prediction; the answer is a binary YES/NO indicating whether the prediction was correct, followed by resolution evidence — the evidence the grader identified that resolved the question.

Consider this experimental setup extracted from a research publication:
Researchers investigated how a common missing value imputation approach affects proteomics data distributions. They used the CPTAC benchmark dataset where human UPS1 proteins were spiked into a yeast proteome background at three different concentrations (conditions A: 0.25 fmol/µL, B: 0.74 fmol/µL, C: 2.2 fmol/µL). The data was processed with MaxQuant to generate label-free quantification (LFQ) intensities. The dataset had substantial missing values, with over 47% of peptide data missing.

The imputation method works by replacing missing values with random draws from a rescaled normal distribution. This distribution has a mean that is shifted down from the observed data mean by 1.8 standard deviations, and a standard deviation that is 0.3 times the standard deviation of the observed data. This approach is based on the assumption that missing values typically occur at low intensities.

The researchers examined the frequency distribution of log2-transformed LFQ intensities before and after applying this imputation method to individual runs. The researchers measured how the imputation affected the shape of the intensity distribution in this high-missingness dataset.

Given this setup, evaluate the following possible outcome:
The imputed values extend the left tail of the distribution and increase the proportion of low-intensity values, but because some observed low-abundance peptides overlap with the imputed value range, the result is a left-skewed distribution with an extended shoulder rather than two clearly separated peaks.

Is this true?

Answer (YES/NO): NO